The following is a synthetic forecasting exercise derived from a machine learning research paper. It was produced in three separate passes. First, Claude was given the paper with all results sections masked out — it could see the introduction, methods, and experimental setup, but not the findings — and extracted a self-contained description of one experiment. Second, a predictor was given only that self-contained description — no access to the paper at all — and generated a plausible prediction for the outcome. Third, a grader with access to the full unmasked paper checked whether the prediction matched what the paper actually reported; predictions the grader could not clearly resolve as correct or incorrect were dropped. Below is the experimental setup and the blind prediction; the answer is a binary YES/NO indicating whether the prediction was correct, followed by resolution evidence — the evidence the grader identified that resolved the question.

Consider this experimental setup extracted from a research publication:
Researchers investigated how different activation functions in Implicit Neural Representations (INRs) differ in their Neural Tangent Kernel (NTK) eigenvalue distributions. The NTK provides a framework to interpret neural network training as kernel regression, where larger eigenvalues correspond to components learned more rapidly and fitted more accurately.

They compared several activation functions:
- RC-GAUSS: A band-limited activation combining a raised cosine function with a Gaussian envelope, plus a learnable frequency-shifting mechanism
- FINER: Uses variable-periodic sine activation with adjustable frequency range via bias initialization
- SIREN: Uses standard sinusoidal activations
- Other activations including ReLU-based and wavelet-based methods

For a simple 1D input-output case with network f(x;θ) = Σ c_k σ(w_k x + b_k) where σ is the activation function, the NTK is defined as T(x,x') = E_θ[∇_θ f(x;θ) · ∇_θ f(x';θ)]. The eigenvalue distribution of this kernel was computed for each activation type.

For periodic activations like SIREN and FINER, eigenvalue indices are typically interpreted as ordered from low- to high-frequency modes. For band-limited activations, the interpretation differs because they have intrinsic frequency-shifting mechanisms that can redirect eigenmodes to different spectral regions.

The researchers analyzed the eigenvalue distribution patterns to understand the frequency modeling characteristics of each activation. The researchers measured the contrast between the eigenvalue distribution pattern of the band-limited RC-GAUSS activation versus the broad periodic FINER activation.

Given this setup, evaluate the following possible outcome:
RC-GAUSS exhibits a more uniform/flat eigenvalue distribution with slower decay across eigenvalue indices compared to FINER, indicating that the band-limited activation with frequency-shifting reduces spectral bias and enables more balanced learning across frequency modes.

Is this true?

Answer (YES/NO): NO